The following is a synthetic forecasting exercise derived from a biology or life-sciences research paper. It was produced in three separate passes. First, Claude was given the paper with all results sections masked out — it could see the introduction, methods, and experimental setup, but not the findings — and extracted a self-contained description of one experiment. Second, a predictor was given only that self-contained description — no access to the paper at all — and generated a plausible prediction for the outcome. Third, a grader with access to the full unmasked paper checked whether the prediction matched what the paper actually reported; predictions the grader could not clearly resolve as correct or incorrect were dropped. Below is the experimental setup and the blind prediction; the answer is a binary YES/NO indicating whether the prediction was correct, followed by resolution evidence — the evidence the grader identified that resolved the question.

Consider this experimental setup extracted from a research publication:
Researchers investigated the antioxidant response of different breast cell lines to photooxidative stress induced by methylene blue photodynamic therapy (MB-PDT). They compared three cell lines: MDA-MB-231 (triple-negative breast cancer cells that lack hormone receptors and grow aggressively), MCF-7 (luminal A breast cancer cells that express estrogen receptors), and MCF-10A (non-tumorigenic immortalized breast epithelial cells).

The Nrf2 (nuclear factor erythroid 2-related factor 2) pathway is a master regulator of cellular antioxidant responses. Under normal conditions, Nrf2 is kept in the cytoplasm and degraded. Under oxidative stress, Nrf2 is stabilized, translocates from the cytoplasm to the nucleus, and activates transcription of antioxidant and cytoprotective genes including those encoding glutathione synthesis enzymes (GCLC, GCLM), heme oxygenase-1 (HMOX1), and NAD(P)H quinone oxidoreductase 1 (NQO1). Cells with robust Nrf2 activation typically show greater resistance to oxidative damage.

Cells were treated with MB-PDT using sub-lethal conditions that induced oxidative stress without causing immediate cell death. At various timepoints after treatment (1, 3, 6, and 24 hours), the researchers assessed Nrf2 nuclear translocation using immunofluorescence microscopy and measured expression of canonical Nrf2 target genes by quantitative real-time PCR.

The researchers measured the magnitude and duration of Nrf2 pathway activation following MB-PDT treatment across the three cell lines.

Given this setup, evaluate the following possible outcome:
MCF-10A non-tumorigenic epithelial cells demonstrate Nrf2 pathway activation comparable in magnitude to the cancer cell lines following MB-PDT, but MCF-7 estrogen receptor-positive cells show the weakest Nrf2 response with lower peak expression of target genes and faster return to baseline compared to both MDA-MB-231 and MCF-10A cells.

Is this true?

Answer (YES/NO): NO